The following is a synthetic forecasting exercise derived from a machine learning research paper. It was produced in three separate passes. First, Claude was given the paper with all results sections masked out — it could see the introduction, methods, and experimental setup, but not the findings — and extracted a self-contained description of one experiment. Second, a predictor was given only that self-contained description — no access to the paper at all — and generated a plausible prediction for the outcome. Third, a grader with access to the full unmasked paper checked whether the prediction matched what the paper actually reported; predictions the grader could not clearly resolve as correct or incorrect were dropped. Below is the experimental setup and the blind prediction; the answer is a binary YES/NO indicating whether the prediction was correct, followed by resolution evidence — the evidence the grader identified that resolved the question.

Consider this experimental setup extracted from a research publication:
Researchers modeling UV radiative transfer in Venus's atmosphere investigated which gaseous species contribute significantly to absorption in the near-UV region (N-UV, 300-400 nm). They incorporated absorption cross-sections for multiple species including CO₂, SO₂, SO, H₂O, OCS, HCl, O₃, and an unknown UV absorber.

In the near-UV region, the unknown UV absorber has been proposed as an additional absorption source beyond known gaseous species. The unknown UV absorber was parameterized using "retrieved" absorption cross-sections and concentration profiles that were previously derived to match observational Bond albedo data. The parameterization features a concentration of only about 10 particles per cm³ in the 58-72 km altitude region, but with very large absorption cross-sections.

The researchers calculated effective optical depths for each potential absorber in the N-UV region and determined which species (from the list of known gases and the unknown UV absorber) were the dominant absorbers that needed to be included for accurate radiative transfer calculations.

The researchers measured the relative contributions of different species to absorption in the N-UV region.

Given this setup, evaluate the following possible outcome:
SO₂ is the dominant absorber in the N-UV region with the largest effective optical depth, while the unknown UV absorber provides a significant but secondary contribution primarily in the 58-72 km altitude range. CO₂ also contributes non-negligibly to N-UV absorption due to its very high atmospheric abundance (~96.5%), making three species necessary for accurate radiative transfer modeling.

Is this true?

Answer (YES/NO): NO